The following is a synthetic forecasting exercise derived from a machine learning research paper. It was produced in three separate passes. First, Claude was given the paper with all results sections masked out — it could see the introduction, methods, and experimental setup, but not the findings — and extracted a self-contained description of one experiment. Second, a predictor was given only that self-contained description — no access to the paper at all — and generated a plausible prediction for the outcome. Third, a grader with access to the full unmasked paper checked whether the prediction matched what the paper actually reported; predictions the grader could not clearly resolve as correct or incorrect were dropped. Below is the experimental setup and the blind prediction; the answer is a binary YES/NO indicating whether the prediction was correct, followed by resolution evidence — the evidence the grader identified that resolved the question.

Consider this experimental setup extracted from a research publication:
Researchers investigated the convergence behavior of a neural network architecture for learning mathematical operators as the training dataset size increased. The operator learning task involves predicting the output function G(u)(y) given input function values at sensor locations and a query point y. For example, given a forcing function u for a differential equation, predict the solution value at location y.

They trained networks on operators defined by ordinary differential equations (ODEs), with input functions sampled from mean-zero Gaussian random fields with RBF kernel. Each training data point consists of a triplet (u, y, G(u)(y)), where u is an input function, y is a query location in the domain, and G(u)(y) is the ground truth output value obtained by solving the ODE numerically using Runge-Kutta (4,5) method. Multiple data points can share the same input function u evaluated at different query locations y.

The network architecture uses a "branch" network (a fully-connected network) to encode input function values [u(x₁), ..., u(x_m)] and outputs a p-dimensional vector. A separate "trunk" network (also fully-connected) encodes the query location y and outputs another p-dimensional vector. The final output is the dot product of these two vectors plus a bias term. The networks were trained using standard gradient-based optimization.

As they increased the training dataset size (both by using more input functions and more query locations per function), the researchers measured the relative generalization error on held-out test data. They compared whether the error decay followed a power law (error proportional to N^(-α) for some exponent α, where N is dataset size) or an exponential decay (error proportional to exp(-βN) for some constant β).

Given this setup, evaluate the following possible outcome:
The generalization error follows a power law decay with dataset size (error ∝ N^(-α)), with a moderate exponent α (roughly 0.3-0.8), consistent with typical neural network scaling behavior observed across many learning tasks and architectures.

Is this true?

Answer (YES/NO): NO